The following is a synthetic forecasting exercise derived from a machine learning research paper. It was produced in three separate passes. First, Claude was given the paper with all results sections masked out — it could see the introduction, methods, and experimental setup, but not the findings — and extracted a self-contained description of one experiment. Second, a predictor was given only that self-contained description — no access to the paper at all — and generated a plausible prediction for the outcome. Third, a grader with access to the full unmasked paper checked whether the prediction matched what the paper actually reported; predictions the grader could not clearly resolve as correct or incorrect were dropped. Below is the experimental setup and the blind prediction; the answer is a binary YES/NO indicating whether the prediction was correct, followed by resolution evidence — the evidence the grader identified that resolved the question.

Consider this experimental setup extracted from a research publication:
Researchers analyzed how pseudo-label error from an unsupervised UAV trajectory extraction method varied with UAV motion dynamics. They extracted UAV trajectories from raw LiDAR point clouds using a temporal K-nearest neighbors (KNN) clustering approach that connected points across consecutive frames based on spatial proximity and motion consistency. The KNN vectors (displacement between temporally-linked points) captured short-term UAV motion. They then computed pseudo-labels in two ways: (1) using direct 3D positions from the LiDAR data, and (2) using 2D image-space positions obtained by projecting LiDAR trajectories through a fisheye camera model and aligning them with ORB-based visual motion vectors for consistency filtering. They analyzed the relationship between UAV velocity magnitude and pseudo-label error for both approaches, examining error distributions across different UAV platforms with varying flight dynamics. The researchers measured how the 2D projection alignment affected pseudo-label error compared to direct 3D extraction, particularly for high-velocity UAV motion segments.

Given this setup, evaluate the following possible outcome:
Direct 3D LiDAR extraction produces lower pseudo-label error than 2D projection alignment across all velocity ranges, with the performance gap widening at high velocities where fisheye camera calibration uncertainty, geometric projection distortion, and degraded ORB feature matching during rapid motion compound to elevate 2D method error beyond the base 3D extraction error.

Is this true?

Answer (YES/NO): NO